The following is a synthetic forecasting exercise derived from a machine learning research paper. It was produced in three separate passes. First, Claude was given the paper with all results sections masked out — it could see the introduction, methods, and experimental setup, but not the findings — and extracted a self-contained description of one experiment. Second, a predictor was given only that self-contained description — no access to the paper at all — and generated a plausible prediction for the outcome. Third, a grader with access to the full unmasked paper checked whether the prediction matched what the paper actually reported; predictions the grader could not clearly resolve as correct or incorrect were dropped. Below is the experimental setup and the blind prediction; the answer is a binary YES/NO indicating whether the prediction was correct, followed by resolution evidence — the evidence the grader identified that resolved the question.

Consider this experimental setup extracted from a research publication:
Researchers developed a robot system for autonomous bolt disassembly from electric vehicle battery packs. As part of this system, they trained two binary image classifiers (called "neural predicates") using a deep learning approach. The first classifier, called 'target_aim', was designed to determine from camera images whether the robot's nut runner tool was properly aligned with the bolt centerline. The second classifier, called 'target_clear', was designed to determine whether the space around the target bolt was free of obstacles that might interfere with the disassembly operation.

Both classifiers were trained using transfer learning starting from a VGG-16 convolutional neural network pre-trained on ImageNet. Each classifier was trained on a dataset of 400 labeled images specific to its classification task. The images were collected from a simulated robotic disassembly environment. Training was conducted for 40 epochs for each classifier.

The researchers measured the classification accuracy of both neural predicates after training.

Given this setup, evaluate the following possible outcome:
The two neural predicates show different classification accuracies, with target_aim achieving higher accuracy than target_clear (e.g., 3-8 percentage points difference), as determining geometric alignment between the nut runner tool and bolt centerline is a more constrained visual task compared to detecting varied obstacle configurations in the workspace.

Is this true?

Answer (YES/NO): NO